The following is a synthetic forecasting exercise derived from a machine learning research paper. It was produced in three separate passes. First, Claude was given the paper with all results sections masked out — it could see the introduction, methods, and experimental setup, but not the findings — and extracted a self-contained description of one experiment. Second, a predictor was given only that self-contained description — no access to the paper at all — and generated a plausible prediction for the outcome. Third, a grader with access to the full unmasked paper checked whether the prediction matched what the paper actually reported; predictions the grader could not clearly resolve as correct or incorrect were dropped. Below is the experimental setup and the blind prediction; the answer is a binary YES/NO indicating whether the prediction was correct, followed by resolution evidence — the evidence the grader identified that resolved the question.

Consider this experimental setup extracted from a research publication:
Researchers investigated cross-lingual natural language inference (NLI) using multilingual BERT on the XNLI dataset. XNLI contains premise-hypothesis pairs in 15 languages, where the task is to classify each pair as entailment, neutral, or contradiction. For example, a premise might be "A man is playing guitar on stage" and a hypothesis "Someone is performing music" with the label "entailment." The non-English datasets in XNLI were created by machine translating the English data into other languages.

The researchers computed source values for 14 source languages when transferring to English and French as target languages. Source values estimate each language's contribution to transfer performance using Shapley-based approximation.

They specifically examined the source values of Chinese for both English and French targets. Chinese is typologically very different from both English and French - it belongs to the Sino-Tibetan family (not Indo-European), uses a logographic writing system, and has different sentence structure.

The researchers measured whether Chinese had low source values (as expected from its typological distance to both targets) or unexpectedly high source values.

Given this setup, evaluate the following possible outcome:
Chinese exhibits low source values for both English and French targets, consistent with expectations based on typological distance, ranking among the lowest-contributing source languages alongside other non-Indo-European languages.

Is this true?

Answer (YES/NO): NO